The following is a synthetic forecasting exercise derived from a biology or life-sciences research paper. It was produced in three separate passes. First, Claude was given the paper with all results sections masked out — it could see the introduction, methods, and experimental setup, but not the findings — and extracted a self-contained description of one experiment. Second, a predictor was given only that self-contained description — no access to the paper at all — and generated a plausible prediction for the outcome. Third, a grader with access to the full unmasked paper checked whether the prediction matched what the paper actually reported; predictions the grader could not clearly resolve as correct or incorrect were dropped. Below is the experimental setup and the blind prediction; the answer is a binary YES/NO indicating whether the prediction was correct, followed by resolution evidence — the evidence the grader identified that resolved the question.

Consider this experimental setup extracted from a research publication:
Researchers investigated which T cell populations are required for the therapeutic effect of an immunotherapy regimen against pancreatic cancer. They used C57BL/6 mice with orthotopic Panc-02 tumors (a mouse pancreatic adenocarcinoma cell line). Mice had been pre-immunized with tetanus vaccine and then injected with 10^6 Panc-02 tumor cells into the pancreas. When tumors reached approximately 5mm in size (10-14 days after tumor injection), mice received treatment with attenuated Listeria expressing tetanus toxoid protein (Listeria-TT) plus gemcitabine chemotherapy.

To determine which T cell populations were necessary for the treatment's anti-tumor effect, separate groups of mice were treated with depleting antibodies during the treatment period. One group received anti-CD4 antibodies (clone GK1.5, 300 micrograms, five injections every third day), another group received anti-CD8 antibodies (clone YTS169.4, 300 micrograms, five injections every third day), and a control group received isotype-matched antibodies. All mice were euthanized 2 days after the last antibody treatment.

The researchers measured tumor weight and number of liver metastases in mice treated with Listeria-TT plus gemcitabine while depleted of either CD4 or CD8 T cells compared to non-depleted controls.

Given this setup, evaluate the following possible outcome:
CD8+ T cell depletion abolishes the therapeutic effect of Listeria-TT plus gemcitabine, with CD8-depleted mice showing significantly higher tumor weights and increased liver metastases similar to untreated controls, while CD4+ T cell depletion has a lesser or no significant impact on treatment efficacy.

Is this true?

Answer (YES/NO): NO